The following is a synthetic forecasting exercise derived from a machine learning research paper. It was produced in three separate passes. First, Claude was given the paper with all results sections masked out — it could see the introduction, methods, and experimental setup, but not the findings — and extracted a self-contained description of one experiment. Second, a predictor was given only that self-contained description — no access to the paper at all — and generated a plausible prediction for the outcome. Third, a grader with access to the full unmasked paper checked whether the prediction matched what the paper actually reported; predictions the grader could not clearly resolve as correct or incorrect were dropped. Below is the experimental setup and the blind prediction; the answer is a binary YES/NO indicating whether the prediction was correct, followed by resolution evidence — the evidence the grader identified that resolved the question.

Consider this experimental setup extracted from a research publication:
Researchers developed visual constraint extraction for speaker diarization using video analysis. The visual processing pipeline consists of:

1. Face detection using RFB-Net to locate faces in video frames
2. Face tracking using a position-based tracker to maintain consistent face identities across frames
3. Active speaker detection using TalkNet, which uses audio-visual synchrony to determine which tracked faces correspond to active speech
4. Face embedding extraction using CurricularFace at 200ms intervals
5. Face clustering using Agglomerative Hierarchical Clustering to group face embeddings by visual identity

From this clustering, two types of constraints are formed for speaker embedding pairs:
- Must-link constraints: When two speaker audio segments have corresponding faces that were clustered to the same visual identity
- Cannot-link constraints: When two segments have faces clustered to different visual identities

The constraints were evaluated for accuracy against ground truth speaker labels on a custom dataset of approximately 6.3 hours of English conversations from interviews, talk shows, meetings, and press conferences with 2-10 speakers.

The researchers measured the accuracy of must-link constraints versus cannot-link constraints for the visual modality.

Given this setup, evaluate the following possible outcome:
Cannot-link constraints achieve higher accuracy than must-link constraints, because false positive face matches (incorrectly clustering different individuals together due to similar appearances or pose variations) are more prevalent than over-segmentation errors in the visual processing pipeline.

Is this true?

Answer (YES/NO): NO